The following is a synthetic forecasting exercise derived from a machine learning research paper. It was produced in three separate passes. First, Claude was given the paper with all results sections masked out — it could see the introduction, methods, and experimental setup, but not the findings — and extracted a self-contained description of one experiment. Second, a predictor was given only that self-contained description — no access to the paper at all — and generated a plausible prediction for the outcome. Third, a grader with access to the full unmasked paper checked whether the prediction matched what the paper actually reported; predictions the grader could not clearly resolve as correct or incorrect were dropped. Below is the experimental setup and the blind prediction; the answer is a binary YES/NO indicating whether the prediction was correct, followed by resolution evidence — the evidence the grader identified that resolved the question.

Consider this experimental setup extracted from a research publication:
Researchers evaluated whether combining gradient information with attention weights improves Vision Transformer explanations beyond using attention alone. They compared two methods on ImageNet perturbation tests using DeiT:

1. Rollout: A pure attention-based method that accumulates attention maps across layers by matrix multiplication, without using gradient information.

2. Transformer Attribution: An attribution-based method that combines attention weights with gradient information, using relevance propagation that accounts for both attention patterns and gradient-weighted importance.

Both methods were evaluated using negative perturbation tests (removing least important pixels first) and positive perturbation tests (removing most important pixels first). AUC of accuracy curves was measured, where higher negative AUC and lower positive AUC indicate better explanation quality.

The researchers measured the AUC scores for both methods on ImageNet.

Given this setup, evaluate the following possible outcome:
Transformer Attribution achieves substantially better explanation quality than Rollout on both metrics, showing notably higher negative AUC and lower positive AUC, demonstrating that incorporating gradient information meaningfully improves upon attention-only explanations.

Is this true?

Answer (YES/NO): YES